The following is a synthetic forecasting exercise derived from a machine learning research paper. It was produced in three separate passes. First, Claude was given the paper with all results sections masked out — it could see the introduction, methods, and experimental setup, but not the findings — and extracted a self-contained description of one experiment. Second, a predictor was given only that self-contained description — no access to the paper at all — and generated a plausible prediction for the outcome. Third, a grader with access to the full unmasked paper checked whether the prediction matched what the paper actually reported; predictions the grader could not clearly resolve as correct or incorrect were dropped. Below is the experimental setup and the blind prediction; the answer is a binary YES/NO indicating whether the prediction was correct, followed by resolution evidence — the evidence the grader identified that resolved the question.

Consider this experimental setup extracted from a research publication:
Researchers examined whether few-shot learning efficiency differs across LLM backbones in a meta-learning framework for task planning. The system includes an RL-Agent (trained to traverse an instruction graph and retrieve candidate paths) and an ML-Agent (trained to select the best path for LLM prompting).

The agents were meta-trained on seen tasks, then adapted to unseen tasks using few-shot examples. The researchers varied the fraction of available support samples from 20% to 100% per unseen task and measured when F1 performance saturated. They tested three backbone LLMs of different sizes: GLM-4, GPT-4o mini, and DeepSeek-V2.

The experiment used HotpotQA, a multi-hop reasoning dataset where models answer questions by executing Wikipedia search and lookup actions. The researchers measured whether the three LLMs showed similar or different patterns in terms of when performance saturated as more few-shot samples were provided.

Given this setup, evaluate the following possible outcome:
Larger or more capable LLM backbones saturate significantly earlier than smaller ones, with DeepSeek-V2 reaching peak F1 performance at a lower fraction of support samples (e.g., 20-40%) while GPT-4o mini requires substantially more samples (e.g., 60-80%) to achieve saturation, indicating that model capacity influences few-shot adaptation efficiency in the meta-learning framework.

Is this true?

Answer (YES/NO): NO